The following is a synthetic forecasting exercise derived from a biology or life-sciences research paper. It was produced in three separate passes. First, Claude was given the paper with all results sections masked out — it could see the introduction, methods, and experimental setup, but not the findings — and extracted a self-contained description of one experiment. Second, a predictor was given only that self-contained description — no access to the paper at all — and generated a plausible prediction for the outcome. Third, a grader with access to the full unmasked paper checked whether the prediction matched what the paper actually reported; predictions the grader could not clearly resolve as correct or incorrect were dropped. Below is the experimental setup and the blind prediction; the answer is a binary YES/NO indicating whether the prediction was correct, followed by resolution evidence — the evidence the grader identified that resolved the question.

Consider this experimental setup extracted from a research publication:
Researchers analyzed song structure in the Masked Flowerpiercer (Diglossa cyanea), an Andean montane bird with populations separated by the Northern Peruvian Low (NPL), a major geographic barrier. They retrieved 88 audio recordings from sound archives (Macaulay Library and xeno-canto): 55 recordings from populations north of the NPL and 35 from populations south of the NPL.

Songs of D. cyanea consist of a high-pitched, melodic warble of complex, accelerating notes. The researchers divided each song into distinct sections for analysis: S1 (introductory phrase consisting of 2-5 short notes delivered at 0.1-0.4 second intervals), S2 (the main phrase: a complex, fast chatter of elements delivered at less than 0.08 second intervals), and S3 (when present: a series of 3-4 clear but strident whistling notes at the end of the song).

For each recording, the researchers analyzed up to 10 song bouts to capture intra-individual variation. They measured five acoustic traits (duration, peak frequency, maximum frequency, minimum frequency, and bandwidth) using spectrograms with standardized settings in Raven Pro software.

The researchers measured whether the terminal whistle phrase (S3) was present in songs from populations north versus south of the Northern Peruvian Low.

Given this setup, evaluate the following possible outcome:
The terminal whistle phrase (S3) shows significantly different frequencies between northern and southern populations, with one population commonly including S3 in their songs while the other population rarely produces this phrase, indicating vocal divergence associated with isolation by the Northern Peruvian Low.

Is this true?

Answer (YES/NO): NO